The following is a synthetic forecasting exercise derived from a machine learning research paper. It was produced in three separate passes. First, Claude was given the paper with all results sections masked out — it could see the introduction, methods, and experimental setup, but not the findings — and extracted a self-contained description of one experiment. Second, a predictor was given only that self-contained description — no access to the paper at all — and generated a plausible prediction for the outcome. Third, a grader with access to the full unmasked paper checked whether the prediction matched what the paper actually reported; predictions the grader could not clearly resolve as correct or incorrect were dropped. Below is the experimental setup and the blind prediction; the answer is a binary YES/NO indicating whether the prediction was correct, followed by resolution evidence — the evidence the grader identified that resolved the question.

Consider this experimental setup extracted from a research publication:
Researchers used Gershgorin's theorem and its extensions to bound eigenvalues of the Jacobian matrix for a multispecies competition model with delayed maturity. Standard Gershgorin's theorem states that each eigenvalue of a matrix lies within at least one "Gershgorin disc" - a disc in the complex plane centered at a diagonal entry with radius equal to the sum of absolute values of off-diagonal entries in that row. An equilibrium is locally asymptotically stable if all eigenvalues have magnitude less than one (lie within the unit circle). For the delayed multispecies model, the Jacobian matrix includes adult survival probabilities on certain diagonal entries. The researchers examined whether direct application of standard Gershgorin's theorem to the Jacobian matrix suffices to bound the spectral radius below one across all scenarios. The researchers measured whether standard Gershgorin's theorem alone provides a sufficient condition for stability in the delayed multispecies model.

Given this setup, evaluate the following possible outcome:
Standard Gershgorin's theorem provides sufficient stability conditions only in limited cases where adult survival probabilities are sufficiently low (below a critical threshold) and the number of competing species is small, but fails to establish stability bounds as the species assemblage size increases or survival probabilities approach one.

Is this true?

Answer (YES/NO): NO